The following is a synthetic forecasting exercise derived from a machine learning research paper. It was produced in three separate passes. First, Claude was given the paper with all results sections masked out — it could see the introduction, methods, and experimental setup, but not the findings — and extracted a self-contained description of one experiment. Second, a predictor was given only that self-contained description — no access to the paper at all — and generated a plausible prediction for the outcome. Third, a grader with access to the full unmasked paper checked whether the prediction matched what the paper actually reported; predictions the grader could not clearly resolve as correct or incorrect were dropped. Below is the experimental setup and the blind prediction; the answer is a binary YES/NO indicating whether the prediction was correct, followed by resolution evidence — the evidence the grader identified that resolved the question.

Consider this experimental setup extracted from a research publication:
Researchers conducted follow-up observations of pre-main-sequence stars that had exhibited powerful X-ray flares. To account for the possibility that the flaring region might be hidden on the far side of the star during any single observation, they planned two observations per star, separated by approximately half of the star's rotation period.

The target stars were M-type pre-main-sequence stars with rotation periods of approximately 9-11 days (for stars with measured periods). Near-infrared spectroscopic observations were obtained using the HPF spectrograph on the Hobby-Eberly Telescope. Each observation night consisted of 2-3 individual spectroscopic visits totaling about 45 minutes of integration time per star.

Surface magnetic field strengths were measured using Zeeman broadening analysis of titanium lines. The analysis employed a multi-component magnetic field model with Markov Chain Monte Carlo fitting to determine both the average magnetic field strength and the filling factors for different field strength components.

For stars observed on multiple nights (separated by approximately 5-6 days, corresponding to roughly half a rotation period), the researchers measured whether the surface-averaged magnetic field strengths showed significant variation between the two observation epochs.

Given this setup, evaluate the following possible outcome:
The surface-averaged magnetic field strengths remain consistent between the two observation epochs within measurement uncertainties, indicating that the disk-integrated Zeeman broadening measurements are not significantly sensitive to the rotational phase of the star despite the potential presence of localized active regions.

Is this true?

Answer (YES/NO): YES